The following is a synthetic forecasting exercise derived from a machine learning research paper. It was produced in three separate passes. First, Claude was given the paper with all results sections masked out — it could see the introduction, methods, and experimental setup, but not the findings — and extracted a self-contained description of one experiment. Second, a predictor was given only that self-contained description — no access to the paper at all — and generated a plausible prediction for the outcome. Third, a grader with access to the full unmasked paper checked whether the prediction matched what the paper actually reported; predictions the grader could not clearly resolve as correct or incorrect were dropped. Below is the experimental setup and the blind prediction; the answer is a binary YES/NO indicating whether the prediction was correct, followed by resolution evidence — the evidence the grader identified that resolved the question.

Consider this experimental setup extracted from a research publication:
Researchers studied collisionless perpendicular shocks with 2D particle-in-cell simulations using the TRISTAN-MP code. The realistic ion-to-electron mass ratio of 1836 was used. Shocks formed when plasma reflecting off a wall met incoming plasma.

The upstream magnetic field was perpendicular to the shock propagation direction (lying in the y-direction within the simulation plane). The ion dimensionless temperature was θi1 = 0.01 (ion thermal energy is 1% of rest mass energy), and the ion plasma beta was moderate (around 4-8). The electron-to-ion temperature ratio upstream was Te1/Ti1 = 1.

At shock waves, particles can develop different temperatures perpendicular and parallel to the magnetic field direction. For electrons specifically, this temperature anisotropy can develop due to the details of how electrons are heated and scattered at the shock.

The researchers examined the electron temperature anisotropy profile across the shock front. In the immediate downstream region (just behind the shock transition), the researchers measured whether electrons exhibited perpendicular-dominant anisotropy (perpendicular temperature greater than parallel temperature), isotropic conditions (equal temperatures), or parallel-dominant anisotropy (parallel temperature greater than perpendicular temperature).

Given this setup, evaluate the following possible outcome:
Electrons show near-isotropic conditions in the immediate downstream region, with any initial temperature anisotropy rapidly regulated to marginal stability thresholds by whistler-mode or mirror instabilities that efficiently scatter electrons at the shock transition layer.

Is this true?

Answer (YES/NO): YES